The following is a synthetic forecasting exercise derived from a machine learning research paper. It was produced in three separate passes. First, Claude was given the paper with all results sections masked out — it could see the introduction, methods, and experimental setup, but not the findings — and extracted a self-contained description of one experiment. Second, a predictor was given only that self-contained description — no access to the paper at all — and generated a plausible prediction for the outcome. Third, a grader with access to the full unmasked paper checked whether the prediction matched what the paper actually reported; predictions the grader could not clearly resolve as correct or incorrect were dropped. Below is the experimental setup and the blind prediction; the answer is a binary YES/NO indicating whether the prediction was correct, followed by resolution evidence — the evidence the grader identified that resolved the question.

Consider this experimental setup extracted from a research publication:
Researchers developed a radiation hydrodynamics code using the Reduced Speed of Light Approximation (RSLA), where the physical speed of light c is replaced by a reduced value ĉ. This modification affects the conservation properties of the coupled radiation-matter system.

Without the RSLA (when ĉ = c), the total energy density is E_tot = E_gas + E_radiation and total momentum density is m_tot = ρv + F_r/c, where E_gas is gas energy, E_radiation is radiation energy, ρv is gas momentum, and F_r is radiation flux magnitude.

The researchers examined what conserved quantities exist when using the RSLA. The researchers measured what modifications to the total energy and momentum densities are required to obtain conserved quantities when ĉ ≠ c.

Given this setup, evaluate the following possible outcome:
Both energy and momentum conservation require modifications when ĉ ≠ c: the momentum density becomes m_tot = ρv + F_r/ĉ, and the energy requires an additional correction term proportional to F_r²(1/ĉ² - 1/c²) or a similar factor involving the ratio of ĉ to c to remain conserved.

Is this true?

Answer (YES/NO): NO